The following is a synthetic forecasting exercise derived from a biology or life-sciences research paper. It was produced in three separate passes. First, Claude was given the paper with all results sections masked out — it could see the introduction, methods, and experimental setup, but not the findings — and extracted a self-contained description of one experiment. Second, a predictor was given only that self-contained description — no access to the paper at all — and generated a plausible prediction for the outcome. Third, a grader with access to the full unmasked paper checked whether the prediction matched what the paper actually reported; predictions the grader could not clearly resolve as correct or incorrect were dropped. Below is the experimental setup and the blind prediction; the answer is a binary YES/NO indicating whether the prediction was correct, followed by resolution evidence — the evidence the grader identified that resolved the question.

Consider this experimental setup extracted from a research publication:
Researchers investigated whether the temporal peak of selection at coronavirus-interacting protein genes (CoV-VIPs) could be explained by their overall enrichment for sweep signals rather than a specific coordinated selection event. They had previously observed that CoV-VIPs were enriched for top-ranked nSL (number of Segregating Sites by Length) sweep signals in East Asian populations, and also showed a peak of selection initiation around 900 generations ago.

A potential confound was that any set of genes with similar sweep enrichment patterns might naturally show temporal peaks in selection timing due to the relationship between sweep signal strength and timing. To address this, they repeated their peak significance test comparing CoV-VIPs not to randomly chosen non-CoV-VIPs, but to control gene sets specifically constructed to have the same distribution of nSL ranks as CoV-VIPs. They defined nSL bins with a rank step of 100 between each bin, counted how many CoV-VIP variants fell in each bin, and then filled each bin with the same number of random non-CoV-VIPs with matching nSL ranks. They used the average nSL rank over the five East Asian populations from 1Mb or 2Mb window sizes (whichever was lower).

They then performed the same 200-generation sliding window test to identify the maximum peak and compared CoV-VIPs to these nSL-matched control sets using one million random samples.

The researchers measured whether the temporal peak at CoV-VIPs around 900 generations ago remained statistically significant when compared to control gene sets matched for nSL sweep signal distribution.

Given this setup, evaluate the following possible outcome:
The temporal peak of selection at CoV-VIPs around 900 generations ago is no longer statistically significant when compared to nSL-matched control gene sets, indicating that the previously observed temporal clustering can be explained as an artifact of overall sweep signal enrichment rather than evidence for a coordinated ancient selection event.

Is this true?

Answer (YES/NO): NO